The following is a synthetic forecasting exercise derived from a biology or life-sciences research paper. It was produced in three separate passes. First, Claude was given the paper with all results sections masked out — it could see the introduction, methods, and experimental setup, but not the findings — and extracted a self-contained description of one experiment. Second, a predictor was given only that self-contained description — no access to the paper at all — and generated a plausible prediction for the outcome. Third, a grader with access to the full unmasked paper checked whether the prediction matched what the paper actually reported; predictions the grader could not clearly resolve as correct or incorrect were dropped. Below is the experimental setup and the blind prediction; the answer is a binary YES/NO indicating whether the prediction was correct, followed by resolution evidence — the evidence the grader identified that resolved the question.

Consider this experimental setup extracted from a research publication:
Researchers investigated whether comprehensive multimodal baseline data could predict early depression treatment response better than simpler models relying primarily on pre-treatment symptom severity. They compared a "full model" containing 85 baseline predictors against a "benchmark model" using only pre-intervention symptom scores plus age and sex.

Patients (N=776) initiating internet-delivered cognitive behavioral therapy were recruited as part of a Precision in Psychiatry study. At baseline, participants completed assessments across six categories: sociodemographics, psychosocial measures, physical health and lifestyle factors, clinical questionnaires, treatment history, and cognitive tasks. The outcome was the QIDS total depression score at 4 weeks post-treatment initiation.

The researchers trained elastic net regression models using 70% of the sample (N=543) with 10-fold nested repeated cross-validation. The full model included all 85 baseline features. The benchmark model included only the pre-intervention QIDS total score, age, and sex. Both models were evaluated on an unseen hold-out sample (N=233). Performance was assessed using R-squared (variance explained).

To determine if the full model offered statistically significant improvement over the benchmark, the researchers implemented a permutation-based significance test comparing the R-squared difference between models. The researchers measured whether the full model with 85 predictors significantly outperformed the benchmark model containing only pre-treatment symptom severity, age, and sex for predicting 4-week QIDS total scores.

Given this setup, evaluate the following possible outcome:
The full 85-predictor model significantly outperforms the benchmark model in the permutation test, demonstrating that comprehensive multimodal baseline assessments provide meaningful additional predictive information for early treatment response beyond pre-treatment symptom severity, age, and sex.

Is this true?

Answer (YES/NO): YES